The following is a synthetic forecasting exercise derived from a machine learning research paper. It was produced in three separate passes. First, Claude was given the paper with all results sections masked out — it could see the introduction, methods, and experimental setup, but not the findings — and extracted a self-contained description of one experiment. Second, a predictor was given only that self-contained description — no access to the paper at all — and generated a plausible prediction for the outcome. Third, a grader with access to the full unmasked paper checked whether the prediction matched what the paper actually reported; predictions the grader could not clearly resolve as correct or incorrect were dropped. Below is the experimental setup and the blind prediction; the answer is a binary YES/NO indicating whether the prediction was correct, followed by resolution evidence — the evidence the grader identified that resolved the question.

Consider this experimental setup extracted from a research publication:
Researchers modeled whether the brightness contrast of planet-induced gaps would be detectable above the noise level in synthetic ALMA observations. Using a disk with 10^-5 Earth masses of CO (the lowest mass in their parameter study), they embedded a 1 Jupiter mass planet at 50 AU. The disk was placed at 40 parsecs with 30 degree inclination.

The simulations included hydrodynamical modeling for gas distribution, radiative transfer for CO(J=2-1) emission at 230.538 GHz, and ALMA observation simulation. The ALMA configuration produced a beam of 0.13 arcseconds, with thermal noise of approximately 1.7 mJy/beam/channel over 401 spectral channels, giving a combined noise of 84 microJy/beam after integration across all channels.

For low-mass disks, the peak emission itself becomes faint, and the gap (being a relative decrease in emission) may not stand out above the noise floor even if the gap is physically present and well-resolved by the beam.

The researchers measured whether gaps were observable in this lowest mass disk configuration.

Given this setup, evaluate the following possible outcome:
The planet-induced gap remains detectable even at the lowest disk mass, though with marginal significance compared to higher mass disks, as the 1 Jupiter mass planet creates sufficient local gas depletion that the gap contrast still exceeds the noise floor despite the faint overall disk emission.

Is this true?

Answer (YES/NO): NO